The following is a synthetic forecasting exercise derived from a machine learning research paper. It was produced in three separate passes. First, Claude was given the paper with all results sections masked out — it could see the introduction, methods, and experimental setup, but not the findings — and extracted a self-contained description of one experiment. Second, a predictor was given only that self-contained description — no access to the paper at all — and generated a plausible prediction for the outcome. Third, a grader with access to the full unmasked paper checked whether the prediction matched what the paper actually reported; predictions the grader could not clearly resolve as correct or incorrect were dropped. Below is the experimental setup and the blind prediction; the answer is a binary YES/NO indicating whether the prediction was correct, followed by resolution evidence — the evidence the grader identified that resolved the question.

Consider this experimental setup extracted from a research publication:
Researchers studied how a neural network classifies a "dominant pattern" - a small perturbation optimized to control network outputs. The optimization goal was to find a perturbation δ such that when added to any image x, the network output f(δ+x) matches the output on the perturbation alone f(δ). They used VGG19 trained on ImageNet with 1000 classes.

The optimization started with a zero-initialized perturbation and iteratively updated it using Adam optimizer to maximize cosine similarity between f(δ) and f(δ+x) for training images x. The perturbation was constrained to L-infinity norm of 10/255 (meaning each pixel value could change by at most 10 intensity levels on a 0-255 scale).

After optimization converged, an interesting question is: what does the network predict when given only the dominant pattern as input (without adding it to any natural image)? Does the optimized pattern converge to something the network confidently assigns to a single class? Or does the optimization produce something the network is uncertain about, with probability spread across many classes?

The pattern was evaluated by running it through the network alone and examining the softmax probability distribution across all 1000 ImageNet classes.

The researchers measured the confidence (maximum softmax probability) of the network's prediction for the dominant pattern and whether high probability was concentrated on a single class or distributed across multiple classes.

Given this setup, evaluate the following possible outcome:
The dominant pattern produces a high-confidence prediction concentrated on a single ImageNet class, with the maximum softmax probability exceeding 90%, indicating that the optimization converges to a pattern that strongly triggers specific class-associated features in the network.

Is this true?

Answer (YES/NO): YES